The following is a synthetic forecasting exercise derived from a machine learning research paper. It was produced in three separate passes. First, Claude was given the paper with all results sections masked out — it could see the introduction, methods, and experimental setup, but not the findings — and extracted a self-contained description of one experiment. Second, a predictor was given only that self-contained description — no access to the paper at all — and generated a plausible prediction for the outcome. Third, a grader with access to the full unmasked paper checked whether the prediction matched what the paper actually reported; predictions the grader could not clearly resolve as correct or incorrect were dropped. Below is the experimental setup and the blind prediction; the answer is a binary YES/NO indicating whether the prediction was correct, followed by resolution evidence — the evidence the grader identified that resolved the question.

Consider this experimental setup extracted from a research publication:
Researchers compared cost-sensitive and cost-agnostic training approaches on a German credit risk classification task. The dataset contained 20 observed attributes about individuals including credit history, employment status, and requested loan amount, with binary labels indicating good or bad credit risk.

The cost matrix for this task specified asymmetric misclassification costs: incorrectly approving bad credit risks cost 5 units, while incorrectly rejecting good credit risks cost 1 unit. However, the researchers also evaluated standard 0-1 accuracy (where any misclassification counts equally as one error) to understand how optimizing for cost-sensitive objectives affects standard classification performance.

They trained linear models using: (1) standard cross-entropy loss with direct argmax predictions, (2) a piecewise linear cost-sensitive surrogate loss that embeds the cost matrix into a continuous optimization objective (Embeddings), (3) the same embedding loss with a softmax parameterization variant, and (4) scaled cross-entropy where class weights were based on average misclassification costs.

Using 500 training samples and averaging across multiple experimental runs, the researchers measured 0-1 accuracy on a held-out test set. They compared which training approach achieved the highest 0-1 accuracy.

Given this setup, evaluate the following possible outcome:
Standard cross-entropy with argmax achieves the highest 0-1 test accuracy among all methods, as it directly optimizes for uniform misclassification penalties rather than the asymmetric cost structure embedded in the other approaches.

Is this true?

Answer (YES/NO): YES